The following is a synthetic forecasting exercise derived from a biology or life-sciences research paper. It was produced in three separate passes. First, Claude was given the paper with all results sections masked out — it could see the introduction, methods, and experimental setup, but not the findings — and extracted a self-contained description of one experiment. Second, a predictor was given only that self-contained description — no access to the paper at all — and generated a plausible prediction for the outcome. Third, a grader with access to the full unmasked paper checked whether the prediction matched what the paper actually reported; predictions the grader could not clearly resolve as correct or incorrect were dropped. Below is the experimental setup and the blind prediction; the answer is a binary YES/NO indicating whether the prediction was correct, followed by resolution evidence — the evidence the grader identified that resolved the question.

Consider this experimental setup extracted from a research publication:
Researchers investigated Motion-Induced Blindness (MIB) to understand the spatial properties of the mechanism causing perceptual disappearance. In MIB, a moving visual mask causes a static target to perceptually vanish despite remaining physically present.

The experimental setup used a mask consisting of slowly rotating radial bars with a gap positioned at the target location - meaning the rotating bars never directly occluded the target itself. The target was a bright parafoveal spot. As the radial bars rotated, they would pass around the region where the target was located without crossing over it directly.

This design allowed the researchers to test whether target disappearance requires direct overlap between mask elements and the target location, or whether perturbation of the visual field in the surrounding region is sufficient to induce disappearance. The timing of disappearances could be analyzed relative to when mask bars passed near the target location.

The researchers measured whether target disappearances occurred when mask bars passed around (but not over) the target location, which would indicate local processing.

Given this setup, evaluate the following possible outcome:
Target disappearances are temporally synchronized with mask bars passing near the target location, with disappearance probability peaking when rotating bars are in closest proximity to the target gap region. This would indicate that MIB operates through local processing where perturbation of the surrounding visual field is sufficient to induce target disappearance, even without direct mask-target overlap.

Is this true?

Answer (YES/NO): YES